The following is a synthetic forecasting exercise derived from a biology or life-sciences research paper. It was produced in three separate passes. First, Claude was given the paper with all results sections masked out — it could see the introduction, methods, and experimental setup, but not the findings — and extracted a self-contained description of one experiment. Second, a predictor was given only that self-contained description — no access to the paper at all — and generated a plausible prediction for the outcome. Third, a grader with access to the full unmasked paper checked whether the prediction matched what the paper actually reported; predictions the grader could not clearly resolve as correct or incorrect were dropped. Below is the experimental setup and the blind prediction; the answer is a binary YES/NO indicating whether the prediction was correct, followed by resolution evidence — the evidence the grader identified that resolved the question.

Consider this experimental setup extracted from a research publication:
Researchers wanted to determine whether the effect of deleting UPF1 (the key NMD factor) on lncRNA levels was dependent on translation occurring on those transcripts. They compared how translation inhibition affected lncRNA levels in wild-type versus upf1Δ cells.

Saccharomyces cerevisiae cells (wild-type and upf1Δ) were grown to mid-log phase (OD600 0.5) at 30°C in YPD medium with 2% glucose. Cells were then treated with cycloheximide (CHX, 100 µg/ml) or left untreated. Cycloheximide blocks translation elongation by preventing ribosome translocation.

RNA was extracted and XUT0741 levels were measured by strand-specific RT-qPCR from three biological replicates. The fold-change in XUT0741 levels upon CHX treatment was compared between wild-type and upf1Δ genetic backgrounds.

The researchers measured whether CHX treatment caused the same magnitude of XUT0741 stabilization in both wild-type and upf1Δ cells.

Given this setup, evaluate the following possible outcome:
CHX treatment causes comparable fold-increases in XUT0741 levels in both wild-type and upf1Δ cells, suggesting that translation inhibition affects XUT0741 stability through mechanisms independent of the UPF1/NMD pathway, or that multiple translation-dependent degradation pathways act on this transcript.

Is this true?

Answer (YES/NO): NO